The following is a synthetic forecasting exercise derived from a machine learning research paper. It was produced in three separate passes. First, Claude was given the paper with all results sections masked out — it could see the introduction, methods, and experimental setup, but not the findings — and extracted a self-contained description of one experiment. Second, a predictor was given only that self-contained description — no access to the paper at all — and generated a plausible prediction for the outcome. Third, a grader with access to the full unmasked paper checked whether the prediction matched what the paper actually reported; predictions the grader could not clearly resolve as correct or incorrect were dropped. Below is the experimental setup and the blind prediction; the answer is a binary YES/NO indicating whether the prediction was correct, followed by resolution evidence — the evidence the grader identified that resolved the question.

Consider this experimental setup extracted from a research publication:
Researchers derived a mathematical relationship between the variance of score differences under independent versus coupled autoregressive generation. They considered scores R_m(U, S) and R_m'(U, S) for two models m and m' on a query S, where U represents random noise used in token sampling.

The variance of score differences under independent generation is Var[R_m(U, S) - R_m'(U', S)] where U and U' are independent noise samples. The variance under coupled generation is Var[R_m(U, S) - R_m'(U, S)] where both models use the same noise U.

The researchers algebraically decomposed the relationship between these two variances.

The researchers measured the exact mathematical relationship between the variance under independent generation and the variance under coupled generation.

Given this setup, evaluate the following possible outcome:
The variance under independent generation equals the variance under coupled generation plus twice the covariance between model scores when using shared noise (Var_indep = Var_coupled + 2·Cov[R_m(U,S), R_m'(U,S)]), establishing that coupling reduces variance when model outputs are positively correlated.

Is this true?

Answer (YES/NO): YES